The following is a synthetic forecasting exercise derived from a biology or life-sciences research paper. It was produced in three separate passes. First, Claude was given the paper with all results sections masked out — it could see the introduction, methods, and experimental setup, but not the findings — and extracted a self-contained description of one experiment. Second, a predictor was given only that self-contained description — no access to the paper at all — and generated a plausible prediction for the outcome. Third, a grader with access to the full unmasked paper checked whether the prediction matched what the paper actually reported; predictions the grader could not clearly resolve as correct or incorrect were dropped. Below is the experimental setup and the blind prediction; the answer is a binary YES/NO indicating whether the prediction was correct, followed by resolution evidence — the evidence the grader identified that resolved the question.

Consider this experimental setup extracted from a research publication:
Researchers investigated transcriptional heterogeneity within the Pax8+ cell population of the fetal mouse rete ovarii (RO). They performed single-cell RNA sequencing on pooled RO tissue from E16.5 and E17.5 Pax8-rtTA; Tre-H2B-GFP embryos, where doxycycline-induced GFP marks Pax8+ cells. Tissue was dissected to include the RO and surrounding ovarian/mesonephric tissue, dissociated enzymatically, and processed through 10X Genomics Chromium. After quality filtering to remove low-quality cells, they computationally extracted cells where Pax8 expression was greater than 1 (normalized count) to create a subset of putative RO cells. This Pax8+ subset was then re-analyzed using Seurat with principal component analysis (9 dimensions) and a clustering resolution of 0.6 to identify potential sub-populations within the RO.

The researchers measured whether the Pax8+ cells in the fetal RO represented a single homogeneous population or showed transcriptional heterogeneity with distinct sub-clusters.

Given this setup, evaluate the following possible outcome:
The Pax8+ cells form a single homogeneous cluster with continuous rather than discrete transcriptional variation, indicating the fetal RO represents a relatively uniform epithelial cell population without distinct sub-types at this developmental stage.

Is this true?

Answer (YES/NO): NO